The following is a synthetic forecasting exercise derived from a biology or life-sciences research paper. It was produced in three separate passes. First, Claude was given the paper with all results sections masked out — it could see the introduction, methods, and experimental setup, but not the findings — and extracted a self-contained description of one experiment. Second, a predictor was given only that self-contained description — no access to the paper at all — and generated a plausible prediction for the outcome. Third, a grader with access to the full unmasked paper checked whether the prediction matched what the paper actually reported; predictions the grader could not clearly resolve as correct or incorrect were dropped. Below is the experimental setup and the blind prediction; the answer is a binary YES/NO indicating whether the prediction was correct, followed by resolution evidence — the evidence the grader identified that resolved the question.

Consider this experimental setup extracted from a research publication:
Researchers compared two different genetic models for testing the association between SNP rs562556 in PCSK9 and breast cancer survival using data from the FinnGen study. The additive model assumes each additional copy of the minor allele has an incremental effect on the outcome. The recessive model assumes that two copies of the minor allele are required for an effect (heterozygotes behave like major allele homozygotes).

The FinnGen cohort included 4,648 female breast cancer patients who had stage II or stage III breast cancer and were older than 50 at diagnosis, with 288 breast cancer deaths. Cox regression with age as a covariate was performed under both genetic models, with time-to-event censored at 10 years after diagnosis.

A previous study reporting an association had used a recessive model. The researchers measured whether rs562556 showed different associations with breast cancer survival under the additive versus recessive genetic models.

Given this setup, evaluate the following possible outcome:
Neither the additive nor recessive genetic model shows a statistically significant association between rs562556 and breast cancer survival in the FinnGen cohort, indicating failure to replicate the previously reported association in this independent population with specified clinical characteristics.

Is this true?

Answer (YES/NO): YES